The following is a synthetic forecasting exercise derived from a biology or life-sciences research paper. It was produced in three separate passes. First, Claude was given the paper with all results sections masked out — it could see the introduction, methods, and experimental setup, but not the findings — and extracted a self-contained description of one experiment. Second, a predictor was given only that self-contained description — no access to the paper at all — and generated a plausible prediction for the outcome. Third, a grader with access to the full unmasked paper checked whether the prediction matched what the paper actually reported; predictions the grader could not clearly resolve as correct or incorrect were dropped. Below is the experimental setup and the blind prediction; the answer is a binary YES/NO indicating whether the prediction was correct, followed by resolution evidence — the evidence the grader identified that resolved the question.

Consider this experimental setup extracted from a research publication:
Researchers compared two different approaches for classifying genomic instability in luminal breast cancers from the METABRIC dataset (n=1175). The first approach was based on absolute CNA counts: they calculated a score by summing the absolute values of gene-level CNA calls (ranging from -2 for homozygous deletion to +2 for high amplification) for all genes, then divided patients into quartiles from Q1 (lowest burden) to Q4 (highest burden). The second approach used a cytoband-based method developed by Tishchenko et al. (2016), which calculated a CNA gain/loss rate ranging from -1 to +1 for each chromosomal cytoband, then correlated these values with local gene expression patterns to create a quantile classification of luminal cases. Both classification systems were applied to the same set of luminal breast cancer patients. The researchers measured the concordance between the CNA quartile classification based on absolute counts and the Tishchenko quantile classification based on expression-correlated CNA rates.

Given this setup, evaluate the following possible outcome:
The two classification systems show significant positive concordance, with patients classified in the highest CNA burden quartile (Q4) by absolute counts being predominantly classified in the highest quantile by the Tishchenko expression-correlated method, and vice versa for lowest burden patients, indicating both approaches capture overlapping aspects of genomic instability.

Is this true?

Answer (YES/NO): NO